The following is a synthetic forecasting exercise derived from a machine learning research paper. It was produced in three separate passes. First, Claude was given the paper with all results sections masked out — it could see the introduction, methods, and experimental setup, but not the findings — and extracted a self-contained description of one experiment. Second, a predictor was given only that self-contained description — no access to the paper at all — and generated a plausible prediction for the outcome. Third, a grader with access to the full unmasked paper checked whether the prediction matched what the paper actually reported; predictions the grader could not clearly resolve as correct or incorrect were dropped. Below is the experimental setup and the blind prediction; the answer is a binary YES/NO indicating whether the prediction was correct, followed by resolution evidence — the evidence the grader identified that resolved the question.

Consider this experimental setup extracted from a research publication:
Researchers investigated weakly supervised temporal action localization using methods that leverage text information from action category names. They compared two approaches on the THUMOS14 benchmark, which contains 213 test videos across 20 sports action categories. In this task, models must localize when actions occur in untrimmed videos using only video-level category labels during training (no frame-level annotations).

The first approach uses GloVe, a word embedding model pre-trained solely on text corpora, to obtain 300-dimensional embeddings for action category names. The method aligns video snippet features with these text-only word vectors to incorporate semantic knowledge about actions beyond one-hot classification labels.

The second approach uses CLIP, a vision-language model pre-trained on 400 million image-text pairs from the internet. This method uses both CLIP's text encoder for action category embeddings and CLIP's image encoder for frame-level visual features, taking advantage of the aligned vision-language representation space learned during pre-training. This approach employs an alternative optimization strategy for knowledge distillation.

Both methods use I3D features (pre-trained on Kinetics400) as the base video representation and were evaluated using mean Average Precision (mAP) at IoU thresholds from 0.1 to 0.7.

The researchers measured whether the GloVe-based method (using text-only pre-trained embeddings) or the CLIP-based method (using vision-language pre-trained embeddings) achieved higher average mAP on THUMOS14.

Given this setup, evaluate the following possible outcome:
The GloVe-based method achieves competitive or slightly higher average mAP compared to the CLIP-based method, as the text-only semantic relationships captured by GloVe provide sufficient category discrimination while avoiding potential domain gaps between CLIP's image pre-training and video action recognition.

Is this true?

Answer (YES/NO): NO